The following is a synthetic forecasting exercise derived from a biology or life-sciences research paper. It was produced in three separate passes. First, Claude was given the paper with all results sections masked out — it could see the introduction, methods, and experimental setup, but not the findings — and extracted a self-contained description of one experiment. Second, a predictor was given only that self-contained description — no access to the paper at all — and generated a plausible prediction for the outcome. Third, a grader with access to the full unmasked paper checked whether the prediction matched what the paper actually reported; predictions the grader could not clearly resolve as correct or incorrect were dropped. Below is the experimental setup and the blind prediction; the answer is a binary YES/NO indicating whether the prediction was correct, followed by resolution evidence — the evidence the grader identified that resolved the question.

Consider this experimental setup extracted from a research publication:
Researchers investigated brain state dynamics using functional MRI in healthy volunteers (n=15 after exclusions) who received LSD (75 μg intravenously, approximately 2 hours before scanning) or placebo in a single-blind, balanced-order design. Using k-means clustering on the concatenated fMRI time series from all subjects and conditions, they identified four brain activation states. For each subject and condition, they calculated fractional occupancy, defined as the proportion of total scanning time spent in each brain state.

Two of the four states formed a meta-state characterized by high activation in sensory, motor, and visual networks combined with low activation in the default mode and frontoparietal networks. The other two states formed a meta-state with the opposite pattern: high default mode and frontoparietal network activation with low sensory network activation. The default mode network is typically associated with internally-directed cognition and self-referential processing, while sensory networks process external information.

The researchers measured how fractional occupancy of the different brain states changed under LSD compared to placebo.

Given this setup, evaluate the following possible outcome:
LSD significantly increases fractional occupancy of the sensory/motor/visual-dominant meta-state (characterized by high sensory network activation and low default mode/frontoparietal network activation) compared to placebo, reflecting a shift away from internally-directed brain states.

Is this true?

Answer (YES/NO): YES